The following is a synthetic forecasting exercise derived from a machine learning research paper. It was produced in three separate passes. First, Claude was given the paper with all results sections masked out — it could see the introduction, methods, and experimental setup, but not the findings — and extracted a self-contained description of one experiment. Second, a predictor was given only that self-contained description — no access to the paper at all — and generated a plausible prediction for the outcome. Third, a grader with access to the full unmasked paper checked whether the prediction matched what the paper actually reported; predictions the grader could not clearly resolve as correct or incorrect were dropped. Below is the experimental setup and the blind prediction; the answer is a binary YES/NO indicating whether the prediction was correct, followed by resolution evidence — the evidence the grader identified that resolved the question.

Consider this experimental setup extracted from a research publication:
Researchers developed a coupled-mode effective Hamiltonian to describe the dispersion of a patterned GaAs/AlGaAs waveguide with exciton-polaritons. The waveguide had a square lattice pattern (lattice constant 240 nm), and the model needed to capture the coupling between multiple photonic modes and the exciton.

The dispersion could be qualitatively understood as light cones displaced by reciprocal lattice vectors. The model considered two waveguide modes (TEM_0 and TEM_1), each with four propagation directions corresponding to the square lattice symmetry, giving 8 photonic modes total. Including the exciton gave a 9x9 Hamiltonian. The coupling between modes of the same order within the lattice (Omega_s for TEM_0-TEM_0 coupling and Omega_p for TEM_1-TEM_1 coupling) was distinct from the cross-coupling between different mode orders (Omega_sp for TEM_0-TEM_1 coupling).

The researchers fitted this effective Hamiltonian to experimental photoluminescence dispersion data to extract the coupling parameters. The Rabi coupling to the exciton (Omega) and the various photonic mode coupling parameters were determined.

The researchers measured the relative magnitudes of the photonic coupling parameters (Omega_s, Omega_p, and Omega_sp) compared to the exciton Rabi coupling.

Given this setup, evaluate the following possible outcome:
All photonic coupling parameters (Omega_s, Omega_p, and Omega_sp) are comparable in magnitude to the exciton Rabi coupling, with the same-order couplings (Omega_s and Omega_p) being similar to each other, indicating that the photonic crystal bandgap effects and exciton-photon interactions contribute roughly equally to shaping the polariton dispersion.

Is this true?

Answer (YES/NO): NO